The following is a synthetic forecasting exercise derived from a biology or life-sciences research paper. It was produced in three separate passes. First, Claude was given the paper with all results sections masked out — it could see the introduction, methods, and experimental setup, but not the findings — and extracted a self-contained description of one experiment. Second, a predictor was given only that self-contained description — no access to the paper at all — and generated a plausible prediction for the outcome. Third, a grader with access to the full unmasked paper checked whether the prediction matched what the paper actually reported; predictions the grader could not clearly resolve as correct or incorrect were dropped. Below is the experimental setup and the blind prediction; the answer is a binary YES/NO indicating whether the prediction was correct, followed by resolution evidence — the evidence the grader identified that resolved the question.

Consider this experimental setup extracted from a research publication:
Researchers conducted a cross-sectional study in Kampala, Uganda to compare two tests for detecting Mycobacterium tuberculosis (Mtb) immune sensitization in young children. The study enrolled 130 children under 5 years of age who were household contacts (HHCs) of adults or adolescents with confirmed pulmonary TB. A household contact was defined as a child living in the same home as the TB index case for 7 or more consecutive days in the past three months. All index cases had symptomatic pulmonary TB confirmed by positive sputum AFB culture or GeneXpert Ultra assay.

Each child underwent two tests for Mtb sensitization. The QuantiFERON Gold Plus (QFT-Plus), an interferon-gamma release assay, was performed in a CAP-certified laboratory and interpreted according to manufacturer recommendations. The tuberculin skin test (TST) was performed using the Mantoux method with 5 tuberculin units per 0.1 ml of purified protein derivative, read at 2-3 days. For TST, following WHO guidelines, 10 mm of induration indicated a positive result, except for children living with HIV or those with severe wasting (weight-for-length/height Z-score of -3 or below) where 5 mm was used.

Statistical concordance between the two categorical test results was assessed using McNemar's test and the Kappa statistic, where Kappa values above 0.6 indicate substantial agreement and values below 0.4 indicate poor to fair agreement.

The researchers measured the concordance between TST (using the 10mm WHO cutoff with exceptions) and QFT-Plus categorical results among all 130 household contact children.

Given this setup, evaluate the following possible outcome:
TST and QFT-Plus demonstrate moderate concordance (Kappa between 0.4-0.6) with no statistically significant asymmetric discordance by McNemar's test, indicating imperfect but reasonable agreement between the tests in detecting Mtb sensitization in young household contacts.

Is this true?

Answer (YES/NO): NO